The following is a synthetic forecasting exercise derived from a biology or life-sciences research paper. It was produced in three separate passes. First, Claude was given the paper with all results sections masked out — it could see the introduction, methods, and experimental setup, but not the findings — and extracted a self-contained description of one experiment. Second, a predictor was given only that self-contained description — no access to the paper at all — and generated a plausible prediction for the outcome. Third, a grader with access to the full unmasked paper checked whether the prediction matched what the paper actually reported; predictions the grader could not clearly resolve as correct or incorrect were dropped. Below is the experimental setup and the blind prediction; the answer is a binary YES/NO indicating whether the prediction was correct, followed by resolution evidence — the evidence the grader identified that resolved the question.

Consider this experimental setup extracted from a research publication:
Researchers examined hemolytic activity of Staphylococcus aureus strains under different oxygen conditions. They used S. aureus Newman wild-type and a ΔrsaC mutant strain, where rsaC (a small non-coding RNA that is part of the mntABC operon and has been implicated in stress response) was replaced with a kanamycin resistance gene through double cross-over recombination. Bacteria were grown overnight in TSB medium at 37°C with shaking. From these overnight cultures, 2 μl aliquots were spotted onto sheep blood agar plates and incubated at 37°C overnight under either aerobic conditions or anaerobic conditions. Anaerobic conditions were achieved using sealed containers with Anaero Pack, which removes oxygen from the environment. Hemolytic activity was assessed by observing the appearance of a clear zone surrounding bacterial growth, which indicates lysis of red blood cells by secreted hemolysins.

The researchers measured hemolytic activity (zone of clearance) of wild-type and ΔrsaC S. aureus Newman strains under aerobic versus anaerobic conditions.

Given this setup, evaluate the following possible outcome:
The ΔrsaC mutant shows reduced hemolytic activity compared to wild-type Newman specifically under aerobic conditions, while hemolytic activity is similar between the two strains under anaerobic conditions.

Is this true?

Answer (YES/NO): NO